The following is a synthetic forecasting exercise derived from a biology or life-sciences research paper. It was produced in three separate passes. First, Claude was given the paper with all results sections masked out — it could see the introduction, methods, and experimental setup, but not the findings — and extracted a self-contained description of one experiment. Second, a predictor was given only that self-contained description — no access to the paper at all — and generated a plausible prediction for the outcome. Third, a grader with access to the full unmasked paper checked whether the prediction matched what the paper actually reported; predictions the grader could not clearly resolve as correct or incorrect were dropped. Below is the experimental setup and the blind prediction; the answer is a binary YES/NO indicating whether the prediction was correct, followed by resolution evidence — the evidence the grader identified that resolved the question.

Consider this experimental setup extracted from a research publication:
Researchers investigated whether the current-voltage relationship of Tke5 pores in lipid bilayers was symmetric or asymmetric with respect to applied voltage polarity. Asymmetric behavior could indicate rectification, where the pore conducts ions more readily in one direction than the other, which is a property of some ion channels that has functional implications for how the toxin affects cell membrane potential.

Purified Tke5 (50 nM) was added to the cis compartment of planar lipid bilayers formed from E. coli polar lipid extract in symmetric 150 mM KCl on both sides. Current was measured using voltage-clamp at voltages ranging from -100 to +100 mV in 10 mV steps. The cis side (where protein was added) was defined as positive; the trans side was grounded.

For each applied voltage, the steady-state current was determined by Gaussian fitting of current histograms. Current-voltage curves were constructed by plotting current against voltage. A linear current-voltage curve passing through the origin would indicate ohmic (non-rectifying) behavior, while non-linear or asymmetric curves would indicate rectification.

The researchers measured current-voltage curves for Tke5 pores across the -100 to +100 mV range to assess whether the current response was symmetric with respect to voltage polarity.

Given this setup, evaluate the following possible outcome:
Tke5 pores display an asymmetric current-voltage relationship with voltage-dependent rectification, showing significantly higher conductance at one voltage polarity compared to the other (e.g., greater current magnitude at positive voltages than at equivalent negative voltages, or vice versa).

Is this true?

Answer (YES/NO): NO